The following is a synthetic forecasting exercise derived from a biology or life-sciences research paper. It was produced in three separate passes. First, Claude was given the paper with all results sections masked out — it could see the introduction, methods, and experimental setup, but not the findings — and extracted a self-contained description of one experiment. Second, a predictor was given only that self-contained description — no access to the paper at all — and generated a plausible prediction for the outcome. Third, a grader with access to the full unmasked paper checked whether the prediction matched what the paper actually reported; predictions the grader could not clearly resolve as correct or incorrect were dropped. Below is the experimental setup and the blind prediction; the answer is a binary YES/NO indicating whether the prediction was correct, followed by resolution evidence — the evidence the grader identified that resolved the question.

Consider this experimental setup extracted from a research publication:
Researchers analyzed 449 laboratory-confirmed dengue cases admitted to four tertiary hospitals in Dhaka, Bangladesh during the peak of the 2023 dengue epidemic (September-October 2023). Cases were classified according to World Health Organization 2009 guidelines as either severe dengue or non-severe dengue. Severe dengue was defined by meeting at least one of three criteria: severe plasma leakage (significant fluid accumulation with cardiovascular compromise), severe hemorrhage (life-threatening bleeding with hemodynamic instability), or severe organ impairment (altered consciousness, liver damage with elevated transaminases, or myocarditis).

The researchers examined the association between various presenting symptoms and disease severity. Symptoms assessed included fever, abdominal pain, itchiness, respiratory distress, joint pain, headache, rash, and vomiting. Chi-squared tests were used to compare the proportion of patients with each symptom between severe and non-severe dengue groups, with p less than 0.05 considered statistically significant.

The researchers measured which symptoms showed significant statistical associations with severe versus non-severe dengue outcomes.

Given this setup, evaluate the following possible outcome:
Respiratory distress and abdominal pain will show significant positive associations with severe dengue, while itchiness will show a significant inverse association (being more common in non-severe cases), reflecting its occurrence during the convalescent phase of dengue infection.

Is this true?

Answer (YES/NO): NO